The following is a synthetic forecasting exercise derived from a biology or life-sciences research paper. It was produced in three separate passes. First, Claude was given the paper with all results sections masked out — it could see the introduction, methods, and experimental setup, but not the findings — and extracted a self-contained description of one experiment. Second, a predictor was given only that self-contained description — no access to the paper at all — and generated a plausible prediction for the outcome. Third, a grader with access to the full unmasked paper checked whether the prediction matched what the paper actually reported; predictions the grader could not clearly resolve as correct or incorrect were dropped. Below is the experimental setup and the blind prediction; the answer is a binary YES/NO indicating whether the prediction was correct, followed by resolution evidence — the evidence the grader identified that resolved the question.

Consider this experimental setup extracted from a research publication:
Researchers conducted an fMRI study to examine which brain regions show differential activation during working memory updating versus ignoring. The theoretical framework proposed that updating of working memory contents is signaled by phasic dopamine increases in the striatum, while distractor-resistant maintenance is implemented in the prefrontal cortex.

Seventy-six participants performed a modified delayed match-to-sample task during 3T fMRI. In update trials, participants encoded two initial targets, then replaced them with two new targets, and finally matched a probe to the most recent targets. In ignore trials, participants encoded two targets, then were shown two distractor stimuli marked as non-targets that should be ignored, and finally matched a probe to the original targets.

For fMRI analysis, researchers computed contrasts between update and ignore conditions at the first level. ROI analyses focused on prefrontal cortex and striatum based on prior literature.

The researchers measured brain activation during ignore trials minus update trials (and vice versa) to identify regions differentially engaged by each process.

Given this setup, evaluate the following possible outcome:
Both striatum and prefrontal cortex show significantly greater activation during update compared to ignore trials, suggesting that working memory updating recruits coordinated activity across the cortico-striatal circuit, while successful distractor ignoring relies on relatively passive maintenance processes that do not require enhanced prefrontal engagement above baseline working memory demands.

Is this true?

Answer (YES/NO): NO